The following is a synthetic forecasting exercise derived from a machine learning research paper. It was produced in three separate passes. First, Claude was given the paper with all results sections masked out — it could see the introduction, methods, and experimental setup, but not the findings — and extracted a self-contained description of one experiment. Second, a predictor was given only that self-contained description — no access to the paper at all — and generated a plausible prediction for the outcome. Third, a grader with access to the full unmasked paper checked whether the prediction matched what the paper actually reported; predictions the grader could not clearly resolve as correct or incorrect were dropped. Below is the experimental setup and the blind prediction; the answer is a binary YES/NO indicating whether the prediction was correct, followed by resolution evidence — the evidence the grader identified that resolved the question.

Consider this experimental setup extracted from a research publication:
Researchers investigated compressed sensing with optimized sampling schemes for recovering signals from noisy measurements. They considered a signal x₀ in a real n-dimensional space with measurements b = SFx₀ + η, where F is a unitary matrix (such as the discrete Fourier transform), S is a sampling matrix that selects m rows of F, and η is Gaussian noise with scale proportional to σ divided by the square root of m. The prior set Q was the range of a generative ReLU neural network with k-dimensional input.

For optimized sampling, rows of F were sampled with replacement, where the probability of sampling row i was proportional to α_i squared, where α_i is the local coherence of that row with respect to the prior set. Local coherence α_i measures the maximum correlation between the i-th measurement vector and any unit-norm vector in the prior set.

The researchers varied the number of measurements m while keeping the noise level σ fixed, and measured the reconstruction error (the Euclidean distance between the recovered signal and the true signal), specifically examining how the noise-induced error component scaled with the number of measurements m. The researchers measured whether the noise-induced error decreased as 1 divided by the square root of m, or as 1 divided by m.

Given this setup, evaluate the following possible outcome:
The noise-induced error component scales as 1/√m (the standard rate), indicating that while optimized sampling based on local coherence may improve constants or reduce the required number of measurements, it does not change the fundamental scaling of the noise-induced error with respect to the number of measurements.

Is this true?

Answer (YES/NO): YES